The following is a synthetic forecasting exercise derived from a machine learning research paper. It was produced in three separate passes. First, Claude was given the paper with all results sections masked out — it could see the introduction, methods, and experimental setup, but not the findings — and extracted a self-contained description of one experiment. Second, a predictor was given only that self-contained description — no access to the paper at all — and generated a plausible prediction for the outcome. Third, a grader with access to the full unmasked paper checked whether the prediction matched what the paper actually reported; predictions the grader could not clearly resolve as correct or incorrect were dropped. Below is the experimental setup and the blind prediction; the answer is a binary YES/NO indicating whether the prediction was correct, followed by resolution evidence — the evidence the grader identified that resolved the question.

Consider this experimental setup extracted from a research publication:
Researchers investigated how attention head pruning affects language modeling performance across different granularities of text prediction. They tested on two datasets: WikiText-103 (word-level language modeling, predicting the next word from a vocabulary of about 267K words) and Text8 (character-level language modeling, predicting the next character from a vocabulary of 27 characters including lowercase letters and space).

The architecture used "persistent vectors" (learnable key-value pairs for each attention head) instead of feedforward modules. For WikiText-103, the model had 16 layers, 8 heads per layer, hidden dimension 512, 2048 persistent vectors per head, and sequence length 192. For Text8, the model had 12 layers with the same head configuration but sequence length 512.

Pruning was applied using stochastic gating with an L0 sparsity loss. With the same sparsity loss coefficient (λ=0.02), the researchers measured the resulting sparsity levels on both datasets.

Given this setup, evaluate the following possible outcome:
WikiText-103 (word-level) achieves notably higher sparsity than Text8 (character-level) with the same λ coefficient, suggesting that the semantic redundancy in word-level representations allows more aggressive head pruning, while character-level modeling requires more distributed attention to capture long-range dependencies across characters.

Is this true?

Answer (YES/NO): YES